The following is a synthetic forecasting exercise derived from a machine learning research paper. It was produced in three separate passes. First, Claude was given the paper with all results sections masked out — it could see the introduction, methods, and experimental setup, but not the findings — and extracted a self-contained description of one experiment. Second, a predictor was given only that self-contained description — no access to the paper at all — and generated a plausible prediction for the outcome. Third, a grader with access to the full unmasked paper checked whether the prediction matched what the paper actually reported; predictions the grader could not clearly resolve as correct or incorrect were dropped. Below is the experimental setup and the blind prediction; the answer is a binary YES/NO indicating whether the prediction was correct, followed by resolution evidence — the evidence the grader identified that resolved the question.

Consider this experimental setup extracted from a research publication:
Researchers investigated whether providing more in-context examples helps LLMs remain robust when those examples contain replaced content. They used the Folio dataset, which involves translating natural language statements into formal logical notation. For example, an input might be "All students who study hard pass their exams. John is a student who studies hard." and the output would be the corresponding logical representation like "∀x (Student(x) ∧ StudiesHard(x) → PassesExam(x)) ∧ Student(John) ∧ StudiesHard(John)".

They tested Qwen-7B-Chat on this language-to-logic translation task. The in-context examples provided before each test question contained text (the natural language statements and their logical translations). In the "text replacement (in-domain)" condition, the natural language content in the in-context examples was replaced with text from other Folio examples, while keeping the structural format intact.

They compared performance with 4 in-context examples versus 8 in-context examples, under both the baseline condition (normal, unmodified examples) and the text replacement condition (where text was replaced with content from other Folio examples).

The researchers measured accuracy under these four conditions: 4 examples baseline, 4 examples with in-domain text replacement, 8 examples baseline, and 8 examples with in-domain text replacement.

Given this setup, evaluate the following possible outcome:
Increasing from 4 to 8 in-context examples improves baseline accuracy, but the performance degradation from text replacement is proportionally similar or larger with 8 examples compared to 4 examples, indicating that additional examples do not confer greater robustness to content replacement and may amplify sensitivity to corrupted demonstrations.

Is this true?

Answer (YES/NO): NO